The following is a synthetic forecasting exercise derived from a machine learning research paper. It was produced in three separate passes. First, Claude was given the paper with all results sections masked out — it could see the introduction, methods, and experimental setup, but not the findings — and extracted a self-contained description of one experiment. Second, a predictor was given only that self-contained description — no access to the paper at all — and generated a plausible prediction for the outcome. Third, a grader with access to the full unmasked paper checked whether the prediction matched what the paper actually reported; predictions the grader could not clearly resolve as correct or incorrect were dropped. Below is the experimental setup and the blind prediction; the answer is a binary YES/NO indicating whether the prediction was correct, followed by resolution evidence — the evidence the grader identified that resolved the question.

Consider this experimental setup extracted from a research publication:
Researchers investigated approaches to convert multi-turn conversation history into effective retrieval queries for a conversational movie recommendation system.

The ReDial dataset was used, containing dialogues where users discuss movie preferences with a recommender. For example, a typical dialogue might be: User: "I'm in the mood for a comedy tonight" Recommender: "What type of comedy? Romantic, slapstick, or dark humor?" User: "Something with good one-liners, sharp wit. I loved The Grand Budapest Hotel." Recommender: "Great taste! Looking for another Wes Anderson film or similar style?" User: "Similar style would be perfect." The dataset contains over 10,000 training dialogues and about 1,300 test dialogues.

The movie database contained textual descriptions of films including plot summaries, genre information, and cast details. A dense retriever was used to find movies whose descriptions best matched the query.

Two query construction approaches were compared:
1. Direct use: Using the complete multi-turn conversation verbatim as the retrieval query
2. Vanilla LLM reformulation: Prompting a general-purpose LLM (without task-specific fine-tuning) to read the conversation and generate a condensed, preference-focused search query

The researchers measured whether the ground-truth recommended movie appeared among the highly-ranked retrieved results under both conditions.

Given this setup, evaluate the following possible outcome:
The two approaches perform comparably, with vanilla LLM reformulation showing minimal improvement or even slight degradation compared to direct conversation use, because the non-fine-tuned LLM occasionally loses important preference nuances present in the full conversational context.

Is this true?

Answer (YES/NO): NO